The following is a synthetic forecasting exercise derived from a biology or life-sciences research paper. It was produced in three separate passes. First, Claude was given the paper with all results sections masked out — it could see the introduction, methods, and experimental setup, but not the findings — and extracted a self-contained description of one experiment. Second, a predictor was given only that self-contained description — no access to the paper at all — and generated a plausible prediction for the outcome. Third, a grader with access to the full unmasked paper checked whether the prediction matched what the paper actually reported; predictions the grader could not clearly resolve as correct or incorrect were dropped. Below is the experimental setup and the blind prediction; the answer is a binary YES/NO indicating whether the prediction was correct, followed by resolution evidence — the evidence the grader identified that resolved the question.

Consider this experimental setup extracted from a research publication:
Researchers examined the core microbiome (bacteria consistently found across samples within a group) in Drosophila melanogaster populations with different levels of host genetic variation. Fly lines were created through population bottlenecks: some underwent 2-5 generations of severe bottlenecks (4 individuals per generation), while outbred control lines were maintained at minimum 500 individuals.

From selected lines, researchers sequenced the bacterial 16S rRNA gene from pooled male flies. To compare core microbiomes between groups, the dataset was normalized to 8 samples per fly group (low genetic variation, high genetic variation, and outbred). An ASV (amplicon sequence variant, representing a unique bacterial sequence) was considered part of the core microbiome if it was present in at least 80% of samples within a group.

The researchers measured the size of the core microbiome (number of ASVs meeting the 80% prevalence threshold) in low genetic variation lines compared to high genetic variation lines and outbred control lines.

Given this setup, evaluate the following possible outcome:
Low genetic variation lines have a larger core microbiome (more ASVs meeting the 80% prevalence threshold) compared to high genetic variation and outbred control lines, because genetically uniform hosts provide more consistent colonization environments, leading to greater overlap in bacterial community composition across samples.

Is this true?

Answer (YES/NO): NO